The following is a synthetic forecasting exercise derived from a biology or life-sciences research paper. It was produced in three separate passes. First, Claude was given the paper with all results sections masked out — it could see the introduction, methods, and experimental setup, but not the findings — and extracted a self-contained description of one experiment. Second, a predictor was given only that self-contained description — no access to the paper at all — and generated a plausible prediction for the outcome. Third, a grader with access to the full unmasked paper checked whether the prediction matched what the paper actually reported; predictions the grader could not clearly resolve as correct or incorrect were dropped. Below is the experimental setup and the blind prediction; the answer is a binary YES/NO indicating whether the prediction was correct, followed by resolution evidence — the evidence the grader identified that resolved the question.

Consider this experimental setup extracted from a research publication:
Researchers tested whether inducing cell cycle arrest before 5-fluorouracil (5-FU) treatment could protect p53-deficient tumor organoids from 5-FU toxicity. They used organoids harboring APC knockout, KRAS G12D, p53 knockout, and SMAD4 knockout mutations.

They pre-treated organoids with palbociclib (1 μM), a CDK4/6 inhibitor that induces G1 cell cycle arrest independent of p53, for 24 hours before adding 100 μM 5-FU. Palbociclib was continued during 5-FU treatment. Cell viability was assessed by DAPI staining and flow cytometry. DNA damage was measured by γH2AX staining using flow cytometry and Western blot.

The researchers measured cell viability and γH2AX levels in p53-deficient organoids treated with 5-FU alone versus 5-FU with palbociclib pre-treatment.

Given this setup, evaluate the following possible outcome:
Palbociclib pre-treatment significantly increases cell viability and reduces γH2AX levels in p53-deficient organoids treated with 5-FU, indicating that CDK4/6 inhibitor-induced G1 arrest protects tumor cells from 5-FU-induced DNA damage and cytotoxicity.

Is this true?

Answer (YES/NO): YES